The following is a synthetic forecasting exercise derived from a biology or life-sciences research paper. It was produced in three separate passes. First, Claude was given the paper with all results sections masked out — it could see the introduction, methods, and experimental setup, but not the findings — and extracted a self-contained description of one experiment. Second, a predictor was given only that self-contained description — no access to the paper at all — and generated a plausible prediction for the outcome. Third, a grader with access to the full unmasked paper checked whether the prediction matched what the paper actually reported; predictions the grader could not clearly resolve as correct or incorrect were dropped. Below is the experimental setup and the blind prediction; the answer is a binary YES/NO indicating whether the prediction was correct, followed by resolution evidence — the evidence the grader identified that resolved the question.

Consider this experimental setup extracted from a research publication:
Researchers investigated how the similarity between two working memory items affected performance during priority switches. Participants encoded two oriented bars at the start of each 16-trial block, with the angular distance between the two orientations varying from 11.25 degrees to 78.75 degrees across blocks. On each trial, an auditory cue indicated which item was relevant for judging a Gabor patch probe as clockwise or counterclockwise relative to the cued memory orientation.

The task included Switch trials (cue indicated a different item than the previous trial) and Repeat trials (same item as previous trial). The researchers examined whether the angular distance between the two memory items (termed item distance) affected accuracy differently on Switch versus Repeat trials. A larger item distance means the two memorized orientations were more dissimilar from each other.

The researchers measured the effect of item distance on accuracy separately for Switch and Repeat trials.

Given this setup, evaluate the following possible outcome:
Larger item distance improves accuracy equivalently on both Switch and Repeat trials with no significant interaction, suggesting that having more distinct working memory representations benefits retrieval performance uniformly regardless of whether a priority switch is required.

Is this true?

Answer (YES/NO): NO